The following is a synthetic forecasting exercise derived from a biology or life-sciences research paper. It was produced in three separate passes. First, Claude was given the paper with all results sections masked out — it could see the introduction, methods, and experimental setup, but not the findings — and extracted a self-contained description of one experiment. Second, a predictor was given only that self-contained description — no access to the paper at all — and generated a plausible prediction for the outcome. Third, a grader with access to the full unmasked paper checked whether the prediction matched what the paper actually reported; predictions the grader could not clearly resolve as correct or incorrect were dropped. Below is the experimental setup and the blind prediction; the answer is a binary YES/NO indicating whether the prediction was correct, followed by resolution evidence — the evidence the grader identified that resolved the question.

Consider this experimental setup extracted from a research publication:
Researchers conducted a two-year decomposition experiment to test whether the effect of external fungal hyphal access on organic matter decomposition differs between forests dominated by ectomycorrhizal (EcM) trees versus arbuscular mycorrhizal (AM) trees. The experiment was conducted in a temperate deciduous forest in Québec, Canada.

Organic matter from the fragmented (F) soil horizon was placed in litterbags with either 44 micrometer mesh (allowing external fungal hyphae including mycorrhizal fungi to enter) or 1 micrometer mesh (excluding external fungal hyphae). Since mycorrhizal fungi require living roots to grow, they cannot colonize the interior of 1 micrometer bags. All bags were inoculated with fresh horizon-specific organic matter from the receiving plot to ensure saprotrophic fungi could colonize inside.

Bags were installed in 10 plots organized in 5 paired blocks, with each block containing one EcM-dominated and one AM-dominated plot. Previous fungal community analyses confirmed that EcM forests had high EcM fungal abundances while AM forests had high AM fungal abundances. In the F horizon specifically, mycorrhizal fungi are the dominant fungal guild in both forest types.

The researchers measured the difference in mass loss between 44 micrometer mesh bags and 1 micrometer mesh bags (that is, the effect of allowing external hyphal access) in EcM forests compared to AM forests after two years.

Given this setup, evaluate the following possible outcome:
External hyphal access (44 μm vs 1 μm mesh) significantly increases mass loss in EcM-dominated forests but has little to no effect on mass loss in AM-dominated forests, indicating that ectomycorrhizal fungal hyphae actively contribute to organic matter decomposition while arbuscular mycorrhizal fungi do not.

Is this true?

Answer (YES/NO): NO